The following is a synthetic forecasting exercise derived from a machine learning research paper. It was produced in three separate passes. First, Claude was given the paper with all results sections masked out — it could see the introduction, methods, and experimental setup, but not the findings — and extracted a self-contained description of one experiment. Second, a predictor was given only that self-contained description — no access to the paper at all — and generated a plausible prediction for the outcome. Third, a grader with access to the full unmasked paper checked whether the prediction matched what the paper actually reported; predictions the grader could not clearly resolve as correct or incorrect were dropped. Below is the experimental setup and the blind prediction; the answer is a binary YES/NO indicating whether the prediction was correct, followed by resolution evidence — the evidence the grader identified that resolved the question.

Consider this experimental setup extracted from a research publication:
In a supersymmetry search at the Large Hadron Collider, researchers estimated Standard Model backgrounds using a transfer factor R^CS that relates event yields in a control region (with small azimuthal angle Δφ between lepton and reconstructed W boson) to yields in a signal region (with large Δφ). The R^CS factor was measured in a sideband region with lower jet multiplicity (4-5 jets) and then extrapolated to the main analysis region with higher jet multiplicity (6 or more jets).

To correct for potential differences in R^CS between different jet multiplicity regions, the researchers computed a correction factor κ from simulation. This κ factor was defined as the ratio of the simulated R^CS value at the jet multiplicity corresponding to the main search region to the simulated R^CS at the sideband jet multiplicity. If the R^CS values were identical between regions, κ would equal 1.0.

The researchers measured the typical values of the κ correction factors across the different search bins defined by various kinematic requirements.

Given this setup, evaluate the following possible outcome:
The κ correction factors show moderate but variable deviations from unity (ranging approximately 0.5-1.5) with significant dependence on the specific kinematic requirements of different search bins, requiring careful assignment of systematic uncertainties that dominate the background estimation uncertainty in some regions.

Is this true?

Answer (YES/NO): NO